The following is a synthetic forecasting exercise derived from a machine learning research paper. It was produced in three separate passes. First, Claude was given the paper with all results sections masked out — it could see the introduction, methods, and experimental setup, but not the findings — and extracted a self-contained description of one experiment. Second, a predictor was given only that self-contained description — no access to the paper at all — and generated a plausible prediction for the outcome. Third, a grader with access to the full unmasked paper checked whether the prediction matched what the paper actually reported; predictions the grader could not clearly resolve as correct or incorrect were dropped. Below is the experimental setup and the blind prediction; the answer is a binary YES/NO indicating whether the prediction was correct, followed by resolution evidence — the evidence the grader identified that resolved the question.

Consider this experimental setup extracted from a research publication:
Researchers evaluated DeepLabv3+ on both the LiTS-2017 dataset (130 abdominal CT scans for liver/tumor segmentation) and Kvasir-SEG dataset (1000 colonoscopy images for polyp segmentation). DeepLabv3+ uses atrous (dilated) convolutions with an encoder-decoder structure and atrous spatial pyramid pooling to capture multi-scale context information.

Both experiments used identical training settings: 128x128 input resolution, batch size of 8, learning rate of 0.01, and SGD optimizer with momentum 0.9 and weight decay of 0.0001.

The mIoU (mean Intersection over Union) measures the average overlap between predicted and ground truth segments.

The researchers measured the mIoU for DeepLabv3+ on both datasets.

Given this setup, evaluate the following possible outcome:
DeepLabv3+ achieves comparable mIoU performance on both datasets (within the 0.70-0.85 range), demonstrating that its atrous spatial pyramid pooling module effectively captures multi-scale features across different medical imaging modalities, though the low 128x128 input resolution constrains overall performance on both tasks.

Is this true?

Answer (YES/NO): NO